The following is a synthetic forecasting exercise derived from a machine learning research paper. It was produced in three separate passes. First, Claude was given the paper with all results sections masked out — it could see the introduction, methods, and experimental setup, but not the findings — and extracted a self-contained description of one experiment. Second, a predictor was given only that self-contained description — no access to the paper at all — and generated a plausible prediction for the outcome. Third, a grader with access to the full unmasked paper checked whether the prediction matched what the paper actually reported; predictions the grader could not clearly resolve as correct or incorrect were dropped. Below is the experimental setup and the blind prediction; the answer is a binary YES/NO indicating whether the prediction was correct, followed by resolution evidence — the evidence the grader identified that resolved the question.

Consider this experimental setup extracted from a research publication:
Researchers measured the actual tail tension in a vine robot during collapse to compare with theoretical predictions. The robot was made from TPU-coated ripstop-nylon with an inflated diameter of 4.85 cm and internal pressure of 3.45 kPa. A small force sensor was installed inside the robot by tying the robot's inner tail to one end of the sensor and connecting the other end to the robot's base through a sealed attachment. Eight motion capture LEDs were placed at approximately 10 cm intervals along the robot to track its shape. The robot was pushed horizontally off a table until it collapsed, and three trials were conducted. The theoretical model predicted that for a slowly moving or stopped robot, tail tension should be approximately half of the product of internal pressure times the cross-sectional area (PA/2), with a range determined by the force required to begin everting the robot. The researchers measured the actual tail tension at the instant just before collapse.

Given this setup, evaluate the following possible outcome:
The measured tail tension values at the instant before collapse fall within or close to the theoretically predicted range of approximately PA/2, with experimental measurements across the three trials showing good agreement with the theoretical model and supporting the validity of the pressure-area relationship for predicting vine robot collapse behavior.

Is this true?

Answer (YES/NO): NO